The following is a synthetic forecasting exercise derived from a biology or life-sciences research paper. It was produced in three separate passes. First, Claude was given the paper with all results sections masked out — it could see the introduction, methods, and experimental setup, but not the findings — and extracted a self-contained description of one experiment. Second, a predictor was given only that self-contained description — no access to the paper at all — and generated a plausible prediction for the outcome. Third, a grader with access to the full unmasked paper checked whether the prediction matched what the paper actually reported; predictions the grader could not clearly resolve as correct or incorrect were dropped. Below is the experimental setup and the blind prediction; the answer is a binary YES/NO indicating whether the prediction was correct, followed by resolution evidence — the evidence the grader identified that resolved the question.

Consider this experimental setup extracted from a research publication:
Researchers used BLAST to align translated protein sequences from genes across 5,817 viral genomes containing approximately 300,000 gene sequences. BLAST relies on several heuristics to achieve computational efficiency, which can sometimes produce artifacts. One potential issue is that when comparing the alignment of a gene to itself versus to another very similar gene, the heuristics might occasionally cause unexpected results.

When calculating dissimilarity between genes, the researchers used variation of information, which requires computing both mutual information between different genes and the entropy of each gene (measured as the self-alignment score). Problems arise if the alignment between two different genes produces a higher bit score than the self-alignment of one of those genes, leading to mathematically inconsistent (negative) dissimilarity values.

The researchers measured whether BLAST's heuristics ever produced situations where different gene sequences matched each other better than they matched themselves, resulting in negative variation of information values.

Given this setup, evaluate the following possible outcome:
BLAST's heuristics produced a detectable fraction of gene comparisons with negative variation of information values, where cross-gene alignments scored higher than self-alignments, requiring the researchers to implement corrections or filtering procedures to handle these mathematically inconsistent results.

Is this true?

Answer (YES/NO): YES